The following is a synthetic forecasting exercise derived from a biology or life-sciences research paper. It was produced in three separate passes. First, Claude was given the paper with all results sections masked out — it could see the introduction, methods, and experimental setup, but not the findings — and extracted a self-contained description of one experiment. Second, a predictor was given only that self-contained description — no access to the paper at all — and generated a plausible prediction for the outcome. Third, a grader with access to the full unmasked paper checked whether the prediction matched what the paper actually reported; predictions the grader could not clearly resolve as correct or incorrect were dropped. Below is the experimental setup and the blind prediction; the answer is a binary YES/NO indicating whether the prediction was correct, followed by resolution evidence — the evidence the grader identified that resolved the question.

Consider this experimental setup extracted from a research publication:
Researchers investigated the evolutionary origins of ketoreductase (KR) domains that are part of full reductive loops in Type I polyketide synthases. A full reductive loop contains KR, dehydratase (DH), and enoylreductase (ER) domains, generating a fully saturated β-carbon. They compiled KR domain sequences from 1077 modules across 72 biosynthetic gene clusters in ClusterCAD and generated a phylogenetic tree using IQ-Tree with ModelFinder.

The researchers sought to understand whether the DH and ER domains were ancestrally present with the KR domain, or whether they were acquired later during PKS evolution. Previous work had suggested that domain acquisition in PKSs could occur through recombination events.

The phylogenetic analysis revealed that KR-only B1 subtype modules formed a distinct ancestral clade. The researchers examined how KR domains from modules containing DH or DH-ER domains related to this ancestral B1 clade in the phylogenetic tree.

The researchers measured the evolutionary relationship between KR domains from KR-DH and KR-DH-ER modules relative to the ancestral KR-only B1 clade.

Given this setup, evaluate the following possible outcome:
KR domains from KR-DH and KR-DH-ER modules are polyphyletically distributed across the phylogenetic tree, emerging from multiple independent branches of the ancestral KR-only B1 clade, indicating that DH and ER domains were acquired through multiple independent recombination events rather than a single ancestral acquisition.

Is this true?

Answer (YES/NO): NO